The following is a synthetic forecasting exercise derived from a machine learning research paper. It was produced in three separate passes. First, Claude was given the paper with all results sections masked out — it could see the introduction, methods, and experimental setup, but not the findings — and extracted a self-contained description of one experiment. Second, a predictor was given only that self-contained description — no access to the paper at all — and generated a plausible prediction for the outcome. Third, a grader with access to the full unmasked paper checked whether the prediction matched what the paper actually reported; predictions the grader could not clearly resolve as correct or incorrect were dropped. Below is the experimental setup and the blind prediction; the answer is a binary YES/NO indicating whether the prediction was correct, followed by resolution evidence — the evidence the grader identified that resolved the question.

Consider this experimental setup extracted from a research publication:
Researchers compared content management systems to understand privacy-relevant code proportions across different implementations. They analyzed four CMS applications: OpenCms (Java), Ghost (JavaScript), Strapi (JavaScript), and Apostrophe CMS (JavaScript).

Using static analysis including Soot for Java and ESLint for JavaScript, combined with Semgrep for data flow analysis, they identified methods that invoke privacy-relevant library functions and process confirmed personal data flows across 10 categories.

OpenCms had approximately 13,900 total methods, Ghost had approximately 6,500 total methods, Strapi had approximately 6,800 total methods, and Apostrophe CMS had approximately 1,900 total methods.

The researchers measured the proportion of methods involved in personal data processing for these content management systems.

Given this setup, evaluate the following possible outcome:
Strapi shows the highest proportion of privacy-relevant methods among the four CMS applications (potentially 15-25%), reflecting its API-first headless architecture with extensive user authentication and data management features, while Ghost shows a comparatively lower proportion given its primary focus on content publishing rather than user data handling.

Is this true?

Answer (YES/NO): NO